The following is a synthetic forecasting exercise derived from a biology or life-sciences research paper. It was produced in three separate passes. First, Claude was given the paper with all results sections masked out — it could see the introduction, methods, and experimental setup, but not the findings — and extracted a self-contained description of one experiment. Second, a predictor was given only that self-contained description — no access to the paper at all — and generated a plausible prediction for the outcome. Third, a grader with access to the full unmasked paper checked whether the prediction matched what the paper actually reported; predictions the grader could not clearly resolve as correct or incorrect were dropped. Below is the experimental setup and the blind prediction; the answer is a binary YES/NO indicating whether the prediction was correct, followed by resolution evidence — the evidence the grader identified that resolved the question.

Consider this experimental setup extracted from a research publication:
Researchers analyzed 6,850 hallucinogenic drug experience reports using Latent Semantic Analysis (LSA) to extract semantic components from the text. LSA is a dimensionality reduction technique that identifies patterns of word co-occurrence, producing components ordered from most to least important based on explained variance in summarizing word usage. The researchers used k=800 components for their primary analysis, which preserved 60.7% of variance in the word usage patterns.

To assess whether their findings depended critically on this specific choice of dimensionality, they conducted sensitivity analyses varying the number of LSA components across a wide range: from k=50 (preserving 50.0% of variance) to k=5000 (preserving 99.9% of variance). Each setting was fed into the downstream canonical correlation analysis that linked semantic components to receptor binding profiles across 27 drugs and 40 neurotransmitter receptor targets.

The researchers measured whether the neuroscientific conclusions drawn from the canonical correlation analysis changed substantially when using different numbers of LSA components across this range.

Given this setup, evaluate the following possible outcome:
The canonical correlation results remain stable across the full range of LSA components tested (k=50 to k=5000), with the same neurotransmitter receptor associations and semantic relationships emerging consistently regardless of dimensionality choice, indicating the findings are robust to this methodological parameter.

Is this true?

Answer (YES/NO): YES